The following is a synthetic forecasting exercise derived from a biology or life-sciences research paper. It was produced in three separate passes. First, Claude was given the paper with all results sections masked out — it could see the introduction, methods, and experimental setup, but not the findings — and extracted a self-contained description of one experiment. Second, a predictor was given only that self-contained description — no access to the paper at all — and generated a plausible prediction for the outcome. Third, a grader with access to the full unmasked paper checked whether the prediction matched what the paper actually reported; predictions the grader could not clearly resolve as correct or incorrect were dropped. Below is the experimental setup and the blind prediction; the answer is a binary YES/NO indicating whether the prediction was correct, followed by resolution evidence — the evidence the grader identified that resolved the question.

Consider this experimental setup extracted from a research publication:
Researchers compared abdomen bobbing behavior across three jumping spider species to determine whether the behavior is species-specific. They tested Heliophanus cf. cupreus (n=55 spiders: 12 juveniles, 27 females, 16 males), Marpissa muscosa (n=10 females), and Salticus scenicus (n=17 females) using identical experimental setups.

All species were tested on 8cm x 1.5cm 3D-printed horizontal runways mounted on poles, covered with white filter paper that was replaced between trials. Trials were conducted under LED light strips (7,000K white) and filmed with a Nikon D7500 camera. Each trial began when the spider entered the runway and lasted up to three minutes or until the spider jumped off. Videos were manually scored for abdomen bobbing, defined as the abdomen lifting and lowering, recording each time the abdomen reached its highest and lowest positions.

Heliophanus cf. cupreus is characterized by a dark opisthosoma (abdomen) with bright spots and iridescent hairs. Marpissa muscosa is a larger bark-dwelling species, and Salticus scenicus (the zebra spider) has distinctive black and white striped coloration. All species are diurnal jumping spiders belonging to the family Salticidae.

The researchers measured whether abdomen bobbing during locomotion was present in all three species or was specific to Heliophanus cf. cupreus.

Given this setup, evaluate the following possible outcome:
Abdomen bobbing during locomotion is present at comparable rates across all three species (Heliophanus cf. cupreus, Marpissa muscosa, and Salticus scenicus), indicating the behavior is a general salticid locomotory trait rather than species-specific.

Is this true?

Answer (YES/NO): NO